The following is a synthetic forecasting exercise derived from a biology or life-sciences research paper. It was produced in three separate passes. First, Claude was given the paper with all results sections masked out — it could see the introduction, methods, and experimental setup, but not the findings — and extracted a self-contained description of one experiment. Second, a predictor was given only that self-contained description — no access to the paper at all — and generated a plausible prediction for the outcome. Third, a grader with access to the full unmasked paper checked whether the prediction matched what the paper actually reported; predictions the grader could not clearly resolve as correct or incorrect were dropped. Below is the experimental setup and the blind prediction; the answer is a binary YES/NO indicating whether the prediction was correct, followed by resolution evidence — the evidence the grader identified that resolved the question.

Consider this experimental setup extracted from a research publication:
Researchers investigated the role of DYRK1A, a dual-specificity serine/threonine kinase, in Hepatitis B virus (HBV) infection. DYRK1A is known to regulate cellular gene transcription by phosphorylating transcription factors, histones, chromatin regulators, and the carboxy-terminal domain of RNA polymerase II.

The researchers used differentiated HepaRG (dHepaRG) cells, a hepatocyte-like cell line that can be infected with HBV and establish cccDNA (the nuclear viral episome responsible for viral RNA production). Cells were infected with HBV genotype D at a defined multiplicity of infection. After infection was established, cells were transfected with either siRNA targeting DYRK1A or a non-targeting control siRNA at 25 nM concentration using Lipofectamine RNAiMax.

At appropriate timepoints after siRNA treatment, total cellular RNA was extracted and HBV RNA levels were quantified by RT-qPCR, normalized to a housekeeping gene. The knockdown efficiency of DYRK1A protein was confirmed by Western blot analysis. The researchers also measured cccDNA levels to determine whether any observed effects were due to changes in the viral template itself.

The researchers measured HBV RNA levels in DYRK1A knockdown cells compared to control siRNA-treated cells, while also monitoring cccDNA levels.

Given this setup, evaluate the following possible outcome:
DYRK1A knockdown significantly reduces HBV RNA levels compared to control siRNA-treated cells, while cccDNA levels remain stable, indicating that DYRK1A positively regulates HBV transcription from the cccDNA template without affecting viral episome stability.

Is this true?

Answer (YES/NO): YES